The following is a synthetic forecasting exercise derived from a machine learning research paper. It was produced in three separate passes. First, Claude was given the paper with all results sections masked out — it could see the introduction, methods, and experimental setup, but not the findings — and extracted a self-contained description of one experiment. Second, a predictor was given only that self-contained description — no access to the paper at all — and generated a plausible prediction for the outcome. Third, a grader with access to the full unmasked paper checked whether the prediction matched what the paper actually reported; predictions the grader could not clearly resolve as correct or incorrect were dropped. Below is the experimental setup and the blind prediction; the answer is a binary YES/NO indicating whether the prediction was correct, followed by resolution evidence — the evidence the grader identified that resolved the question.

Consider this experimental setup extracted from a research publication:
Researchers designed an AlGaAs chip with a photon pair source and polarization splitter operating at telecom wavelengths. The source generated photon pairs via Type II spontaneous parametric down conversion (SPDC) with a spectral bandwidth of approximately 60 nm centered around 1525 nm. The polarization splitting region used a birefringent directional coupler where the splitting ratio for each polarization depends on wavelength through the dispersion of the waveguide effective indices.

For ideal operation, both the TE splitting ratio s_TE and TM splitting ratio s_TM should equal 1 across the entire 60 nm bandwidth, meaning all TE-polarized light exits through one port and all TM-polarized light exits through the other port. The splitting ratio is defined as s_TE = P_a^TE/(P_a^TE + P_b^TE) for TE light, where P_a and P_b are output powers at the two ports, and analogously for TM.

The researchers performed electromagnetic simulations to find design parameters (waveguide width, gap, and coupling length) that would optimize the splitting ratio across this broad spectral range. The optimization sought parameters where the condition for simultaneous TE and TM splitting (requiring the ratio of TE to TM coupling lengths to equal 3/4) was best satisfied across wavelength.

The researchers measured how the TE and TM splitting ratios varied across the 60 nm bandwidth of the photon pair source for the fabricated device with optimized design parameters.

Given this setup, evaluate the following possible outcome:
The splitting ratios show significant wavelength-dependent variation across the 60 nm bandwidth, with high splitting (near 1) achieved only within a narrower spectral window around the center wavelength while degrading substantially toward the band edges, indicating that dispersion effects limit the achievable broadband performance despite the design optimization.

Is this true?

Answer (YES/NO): YES